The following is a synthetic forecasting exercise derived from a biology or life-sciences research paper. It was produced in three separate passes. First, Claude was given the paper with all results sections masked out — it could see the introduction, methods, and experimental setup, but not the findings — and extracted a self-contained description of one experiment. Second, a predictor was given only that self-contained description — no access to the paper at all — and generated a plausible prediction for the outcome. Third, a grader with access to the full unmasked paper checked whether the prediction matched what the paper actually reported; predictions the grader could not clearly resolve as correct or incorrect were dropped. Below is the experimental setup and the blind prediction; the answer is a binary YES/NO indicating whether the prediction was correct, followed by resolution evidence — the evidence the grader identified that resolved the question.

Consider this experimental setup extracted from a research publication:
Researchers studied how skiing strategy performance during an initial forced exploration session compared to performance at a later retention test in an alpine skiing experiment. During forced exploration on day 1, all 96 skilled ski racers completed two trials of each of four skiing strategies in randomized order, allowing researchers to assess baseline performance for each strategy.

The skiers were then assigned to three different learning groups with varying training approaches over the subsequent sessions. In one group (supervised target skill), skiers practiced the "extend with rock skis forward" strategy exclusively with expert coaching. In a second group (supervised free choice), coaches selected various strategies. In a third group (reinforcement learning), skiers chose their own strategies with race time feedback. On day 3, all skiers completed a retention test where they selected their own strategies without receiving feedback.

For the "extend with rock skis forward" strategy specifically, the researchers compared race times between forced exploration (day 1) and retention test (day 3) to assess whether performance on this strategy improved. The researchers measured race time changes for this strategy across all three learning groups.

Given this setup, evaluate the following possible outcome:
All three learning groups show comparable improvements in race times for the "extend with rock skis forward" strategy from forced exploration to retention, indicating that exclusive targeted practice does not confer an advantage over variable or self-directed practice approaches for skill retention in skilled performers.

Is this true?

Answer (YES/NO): YES